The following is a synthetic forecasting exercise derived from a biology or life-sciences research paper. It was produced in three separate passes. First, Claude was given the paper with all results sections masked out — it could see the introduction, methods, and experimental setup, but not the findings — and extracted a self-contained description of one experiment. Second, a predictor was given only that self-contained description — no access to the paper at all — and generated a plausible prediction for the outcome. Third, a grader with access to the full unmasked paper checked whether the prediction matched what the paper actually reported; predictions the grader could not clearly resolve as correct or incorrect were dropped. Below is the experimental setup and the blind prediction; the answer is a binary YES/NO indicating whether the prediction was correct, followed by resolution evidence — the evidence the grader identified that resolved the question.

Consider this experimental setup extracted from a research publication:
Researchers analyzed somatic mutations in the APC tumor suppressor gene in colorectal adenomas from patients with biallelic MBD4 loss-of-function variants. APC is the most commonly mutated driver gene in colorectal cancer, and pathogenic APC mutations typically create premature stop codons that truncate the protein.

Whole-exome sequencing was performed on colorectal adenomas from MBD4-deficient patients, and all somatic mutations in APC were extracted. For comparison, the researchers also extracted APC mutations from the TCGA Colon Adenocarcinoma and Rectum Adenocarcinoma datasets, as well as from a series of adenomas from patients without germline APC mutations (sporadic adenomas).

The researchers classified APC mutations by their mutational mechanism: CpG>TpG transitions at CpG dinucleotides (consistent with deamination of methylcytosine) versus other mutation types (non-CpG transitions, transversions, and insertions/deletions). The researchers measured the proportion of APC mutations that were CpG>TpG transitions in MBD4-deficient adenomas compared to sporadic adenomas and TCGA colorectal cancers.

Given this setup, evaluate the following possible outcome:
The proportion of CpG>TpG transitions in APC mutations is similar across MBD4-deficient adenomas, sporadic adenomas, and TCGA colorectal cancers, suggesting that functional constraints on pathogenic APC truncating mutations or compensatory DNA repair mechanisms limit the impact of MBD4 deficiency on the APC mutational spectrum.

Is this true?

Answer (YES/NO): NO